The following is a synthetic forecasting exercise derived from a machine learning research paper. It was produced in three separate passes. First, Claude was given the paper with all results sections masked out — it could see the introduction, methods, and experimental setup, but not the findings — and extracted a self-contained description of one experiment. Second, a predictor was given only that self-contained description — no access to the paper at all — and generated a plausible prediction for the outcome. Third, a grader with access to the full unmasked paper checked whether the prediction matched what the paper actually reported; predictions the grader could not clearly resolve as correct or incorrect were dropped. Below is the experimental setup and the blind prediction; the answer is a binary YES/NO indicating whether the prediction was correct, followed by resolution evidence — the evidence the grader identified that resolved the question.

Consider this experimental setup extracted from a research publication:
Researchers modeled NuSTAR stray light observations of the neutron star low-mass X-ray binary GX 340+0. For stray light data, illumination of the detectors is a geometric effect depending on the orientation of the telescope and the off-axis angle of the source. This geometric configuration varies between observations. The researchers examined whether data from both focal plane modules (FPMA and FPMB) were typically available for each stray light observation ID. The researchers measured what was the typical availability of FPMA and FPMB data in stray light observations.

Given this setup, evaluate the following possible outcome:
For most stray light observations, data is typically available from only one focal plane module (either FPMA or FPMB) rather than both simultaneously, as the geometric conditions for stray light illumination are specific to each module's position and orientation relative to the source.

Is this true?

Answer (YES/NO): YES